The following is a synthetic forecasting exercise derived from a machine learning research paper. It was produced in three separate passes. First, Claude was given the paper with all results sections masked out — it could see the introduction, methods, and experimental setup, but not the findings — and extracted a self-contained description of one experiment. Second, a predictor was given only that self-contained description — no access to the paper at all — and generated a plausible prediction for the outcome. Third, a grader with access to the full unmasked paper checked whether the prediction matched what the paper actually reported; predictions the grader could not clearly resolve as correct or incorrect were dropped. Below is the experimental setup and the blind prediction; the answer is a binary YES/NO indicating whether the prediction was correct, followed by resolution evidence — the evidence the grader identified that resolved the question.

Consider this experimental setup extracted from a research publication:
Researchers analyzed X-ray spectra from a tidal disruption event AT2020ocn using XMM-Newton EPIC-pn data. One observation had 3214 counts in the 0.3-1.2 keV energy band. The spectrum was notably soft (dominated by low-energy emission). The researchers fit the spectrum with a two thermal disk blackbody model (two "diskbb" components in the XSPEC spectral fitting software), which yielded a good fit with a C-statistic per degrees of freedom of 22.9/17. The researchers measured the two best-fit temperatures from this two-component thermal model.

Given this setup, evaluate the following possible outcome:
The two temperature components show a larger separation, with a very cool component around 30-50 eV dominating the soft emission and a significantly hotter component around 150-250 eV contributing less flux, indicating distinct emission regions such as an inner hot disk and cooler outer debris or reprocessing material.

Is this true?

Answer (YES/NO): NO